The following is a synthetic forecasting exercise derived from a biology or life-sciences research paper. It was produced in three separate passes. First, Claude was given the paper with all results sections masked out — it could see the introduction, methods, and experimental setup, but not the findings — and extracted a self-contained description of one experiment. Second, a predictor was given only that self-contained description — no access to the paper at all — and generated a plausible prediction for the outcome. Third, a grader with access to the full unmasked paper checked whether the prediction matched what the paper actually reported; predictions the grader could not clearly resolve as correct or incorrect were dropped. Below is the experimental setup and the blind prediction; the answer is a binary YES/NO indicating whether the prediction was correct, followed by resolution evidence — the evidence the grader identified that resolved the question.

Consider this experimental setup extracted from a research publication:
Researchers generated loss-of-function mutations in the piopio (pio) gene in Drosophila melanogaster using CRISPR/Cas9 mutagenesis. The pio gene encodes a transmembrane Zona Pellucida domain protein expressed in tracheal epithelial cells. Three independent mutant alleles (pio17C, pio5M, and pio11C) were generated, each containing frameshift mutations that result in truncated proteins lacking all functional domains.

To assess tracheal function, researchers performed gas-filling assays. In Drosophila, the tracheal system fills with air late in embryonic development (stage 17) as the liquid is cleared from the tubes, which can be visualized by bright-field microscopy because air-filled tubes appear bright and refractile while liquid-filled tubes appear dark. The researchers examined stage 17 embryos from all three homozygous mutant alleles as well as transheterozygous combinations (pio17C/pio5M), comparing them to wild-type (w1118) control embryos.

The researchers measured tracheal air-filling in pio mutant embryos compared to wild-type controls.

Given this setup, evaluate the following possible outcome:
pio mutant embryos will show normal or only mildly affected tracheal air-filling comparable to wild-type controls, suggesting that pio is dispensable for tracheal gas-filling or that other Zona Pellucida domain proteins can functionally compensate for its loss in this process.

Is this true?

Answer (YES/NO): NO